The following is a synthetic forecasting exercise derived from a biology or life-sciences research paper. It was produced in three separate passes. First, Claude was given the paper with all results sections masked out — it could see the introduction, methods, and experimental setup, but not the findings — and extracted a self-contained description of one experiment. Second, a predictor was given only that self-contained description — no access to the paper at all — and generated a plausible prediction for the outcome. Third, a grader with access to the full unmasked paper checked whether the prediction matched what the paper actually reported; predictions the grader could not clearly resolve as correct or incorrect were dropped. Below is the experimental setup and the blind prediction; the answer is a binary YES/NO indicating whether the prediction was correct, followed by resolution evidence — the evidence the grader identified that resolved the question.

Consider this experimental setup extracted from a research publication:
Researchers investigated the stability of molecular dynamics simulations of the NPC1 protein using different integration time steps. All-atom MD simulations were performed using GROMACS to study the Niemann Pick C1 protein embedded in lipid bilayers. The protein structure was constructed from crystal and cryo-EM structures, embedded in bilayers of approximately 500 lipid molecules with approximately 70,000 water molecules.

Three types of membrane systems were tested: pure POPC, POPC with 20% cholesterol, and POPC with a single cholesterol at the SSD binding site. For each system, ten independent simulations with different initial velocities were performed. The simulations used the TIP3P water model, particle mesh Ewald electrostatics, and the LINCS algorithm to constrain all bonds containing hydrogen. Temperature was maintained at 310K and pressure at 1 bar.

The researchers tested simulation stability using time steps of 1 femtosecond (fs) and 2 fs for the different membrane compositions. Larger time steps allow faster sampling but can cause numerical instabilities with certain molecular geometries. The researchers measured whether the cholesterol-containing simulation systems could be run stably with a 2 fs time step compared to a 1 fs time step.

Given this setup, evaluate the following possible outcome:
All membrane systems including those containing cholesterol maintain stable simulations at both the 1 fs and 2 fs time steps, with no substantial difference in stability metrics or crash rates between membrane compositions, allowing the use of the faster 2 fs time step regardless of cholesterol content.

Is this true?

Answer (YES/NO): NO